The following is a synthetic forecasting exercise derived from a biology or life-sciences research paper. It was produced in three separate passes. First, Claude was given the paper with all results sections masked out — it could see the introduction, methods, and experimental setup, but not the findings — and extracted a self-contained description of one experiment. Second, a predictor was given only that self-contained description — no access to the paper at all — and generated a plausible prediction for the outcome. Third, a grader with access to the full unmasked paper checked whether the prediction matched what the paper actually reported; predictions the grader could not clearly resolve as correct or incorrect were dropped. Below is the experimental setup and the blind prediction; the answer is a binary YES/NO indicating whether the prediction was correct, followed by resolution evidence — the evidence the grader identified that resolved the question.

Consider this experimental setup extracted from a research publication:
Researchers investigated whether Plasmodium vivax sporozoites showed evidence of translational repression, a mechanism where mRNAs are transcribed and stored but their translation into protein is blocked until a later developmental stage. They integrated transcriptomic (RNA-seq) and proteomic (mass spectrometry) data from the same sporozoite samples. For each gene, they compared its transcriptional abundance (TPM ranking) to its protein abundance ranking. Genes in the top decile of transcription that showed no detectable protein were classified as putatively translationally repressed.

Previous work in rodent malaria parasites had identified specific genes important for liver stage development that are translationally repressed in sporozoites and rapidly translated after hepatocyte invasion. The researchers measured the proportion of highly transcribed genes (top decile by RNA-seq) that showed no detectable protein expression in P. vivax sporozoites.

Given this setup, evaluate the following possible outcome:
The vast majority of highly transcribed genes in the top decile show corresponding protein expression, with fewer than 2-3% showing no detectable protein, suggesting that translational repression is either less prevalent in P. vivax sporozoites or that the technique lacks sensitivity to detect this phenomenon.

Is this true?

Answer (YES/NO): NO